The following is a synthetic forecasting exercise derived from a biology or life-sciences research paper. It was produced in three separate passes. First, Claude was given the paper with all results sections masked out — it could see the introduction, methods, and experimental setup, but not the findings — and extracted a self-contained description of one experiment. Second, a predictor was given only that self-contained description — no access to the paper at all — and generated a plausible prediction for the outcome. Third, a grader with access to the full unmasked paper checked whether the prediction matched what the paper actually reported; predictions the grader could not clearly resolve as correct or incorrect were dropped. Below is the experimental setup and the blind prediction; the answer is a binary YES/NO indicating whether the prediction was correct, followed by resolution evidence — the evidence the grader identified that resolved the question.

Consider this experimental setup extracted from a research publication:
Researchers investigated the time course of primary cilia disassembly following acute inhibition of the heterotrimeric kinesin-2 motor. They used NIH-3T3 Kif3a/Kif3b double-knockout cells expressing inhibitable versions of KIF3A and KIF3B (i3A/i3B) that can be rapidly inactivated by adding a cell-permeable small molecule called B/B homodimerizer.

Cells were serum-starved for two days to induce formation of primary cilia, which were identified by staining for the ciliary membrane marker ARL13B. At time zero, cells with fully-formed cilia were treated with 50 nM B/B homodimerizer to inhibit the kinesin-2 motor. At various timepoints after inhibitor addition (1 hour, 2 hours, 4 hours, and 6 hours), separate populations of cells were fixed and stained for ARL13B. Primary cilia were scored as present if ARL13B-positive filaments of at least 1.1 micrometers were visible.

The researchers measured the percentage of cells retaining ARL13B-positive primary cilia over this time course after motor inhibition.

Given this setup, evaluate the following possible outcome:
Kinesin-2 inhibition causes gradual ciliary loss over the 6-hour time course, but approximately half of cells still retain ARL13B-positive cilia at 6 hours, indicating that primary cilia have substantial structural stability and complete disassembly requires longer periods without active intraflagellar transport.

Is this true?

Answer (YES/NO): NO